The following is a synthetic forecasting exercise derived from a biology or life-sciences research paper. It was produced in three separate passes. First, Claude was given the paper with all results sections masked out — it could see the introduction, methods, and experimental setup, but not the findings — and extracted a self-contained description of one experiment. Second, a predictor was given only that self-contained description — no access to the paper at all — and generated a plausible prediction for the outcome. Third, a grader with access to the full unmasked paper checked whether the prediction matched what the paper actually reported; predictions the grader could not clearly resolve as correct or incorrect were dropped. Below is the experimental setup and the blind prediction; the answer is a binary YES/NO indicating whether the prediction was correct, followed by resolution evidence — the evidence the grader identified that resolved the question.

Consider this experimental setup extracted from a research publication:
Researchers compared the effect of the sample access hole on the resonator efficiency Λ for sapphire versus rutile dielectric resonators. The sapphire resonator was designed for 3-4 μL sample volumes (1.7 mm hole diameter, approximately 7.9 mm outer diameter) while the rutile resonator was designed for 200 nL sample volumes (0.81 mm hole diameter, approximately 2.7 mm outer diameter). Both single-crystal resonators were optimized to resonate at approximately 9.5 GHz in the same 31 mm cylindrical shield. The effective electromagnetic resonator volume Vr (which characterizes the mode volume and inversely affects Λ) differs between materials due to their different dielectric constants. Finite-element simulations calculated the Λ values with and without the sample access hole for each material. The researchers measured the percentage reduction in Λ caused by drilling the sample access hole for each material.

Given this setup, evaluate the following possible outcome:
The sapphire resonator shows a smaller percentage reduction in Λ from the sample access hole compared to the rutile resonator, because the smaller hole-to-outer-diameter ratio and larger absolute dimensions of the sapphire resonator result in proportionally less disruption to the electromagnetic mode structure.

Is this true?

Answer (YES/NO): YES